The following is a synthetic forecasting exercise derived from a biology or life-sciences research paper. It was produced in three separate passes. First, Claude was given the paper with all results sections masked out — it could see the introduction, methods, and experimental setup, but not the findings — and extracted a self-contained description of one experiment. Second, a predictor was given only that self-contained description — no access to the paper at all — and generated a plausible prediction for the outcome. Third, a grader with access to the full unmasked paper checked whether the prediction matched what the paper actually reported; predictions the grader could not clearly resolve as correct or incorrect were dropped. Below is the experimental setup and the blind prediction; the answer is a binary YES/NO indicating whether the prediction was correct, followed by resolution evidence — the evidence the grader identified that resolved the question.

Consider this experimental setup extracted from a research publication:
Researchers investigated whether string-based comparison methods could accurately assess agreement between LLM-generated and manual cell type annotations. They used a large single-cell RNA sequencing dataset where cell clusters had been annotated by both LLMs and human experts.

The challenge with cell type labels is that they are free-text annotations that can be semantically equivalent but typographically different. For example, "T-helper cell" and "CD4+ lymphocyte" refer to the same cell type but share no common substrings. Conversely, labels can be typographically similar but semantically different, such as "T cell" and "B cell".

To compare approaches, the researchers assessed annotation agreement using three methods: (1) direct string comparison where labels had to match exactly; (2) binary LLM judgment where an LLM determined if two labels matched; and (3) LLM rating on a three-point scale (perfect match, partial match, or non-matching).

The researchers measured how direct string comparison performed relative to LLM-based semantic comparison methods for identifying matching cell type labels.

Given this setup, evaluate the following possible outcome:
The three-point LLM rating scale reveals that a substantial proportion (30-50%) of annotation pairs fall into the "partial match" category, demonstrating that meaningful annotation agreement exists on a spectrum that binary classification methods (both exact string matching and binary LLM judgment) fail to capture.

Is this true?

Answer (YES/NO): NO